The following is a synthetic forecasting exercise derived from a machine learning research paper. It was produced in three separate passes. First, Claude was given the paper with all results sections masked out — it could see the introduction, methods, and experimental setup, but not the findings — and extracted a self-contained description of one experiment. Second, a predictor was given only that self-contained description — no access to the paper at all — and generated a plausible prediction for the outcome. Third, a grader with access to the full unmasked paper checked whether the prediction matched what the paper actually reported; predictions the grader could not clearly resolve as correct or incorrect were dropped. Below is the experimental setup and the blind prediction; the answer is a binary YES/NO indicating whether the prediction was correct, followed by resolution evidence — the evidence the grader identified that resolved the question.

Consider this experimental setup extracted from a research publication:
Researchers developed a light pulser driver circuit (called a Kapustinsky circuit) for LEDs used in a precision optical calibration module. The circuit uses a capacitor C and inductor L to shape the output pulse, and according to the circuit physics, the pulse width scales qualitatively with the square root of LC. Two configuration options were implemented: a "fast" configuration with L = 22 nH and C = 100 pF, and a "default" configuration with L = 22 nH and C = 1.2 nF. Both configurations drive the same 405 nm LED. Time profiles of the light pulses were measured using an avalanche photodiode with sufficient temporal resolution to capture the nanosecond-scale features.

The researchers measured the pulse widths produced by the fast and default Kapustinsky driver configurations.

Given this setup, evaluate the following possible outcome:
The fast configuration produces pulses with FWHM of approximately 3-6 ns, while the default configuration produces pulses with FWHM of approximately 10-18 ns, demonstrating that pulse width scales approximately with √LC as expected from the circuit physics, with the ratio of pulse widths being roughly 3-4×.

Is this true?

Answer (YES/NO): NO